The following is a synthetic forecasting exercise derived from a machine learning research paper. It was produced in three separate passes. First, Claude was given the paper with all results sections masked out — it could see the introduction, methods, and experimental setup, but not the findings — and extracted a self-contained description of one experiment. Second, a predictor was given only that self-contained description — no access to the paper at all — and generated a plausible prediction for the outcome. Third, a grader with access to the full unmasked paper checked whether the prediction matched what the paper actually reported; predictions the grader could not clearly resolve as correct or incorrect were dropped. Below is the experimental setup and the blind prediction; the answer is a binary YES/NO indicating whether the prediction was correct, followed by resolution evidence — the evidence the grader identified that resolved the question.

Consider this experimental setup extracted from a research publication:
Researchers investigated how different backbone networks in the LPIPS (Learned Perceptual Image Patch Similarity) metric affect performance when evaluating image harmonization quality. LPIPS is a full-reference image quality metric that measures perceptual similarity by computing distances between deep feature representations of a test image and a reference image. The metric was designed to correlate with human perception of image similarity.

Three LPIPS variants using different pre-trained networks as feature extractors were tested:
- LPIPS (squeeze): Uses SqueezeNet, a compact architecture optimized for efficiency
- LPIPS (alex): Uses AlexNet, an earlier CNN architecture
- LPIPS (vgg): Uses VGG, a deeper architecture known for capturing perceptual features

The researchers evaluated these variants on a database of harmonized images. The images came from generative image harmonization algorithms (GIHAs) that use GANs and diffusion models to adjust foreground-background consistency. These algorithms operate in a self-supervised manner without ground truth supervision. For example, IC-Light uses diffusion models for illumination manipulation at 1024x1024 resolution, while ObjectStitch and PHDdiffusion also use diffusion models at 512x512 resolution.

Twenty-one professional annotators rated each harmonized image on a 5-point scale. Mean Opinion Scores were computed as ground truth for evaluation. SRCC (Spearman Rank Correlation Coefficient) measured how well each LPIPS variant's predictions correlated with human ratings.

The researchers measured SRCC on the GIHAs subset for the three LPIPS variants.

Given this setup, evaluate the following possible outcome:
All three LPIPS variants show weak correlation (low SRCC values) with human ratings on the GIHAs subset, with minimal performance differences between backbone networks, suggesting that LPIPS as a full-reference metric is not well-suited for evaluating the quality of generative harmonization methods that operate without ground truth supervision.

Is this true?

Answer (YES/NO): NO